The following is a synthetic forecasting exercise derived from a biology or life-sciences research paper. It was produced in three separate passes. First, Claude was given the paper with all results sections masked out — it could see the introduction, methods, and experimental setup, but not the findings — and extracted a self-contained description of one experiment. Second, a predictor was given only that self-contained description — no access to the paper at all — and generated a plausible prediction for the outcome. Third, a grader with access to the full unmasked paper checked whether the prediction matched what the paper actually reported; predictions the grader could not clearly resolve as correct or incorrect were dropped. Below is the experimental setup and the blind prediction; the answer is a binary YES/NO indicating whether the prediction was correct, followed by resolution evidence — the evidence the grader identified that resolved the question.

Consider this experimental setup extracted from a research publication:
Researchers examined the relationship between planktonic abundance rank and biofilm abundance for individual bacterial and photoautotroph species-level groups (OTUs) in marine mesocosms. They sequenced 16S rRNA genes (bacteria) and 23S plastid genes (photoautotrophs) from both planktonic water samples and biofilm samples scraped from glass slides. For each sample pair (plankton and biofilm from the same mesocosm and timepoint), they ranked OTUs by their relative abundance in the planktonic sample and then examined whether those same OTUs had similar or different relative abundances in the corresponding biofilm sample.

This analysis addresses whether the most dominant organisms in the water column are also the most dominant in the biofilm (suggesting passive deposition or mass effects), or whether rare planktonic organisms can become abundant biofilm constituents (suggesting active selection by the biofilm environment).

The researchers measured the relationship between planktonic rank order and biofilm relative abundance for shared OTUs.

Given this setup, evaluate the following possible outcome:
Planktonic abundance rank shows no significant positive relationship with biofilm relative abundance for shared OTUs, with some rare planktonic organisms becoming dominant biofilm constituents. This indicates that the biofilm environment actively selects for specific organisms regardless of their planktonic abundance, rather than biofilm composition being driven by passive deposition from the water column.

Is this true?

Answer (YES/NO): YES